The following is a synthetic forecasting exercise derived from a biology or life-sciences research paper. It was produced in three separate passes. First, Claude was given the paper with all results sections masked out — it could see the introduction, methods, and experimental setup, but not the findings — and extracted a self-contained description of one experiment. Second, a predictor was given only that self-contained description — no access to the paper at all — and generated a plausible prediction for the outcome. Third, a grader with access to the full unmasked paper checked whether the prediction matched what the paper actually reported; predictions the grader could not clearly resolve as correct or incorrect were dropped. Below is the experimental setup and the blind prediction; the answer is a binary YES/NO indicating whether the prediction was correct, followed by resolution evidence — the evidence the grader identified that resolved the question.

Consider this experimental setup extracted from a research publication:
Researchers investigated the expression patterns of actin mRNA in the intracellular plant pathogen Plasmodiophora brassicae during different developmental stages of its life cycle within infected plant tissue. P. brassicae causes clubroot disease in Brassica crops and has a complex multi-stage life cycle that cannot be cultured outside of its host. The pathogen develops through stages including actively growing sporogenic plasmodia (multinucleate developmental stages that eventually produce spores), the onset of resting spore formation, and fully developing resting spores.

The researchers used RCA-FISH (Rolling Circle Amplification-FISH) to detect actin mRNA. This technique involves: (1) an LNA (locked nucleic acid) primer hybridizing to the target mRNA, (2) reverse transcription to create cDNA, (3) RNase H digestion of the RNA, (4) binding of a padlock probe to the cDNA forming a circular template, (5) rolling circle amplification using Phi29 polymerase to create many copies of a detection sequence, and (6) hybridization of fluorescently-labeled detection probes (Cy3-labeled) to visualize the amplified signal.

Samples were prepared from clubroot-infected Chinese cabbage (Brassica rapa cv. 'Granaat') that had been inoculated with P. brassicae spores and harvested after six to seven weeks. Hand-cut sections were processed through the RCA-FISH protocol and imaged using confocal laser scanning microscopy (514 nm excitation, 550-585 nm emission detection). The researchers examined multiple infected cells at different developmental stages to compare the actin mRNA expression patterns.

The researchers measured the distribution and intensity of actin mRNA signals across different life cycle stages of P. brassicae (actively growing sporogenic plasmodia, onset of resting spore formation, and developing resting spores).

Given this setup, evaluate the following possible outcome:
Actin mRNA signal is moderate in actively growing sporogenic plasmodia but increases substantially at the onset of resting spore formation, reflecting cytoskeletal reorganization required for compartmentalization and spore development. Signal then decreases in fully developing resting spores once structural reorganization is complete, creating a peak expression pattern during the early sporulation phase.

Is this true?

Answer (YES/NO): NO